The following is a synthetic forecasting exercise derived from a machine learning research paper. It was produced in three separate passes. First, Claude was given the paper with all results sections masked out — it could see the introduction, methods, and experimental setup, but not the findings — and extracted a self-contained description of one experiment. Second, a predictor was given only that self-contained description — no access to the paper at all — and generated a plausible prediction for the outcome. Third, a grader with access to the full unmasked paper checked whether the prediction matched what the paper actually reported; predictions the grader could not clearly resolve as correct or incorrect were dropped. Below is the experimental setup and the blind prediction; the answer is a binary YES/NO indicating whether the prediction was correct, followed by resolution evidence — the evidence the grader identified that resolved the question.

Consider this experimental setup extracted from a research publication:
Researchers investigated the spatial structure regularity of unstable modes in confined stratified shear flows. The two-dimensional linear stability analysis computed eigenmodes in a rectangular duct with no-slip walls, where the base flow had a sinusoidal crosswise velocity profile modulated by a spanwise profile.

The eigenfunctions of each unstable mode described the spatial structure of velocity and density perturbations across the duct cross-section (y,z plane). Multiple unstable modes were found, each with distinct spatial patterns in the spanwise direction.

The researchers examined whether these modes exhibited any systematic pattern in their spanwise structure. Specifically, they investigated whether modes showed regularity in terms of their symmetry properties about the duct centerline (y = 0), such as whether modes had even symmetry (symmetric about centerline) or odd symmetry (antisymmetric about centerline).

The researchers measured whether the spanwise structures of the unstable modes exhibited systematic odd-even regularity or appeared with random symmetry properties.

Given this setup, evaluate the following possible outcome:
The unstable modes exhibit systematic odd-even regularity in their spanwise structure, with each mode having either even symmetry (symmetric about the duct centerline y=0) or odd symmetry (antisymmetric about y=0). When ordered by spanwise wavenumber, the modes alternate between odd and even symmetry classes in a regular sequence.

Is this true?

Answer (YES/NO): YES